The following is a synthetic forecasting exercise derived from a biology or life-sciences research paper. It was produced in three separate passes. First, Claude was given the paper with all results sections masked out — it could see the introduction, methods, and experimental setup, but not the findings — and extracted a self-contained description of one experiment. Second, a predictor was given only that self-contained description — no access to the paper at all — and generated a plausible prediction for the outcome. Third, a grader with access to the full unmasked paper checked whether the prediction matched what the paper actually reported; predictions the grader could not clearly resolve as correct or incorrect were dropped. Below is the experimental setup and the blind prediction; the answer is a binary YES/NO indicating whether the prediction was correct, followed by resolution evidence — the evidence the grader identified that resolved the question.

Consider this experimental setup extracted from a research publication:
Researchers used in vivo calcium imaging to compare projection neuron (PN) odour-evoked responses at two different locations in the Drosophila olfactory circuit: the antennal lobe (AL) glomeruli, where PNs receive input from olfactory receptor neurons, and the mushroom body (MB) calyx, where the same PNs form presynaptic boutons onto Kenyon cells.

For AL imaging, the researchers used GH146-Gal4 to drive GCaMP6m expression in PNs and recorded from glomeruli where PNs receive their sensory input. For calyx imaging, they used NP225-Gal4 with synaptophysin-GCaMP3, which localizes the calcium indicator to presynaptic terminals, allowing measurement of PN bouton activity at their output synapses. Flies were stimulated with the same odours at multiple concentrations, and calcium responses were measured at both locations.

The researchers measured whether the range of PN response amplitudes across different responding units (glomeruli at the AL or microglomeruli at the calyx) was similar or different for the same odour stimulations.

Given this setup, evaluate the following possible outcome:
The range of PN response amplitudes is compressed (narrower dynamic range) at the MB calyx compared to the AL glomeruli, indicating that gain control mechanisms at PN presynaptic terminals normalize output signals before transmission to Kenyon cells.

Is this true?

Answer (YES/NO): NO